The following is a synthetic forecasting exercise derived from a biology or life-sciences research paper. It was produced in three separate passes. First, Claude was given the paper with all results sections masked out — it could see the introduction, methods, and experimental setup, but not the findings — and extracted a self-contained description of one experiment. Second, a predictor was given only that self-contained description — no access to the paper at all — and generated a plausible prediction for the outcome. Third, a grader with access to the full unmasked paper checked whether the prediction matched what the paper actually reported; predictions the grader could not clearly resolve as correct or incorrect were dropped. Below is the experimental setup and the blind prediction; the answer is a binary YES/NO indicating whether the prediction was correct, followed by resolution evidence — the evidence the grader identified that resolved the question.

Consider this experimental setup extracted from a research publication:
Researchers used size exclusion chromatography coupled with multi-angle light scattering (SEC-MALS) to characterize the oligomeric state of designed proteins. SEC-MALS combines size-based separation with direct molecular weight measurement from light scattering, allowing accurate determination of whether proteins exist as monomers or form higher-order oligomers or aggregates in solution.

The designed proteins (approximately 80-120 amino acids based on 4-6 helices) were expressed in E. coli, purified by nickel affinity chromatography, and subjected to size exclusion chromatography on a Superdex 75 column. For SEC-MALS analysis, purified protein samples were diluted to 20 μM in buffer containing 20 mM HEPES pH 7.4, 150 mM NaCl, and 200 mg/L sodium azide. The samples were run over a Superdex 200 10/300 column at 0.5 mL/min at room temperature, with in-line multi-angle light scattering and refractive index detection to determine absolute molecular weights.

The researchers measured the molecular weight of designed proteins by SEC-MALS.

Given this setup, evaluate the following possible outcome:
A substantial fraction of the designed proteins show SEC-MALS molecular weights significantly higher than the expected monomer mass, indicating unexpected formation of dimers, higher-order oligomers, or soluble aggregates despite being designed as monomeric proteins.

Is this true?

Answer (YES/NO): NO